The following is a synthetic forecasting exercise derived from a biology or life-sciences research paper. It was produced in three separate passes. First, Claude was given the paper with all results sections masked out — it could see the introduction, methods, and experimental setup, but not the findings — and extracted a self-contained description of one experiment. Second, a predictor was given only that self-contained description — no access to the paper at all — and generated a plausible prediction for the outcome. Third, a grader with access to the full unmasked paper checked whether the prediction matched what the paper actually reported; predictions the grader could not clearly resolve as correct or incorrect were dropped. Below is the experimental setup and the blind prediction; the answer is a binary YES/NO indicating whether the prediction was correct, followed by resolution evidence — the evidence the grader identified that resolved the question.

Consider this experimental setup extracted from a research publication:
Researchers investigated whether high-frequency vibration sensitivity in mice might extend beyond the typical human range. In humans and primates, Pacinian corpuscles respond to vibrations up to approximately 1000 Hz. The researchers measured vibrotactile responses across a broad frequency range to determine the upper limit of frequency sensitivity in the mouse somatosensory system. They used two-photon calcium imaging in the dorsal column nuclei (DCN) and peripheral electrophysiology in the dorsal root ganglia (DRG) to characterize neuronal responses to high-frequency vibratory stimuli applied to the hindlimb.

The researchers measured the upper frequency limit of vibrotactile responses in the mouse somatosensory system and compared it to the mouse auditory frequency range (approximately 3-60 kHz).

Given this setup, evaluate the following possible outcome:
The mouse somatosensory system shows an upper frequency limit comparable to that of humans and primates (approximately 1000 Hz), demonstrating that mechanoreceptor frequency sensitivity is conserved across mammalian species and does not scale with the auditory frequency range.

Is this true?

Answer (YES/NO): NO